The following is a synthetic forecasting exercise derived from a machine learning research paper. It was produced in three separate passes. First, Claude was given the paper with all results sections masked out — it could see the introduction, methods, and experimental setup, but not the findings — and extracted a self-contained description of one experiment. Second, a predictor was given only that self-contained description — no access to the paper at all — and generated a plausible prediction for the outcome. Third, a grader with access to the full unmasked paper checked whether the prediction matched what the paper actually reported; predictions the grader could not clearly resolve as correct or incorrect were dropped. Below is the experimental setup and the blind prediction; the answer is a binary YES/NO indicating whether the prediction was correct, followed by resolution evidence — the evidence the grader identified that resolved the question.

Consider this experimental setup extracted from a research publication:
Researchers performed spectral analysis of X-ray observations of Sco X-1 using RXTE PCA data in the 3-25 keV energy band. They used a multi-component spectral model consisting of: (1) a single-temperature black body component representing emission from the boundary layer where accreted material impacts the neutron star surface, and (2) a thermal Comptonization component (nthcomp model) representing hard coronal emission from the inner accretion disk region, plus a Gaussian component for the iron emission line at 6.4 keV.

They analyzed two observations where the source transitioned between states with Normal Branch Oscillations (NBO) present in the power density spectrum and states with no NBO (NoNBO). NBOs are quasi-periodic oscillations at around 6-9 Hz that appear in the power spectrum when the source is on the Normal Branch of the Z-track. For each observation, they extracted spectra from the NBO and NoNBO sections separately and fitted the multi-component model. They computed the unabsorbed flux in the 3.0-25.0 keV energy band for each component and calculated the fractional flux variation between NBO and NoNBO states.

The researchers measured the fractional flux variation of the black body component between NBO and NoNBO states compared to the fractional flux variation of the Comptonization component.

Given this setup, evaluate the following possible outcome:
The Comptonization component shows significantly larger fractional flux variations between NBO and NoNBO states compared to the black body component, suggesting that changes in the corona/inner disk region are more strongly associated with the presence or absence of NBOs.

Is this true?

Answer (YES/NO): NO